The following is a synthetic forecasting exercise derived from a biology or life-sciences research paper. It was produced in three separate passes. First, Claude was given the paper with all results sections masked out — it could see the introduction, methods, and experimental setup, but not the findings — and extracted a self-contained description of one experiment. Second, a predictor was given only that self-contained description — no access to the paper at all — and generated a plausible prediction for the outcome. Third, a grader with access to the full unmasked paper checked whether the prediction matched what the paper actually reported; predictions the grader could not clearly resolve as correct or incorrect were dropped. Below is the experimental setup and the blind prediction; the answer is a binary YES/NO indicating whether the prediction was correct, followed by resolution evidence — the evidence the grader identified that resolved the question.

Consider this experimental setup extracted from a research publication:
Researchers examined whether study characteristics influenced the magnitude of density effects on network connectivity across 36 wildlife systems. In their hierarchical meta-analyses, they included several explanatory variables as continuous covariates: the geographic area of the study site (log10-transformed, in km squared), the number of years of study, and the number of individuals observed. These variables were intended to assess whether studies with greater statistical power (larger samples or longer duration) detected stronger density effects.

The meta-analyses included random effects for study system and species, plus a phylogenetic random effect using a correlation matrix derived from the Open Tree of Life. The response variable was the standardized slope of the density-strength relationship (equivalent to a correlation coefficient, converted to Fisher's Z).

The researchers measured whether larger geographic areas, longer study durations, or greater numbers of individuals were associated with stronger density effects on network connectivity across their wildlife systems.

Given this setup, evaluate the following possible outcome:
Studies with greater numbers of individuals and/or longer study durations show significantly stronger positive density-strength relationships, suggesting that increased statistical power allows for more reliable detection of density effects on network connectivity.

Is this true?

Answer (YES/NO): NO